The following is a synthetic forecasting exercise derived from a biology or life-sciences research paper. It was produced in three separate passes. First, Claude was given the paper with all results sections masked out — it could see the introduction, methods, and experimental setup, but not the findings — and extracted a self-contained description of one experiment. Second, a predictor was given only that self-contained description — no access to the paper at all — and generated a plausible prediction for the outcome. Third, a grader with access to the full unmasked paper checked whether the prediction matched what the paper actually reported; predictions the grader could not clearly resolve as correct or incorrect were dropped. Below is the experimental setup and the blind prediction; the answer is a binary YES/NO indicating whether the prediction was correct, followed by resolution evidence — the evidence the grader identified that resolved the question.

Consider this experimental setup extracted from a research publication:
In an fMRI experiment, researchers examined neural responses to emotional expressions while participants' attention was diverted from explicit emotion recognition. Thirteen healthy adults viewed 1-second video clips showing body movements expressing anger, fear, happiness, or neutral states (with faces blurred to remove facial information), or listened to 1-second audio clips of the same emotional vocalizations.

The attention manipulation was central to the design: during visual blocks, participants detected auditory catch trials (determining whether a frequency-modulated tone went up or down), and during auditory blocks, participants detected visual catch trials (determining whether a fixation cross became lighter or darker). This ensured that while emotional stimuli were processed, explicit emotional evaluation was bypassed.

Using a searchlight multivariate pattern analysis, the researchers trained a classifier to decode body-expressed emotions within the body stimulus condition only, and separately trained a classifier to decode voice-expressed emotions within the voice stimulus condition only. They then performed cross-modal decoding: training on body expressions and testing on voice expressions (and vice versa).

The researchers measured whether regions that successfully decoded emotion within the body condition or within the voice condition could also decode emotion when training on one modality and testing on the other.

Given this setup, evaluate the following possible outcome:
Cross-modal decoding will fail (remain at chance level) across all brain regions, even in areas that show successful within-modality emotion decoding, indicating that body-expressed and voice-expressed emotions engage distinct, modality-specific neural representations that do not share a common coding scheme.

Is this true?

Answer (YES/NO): YES